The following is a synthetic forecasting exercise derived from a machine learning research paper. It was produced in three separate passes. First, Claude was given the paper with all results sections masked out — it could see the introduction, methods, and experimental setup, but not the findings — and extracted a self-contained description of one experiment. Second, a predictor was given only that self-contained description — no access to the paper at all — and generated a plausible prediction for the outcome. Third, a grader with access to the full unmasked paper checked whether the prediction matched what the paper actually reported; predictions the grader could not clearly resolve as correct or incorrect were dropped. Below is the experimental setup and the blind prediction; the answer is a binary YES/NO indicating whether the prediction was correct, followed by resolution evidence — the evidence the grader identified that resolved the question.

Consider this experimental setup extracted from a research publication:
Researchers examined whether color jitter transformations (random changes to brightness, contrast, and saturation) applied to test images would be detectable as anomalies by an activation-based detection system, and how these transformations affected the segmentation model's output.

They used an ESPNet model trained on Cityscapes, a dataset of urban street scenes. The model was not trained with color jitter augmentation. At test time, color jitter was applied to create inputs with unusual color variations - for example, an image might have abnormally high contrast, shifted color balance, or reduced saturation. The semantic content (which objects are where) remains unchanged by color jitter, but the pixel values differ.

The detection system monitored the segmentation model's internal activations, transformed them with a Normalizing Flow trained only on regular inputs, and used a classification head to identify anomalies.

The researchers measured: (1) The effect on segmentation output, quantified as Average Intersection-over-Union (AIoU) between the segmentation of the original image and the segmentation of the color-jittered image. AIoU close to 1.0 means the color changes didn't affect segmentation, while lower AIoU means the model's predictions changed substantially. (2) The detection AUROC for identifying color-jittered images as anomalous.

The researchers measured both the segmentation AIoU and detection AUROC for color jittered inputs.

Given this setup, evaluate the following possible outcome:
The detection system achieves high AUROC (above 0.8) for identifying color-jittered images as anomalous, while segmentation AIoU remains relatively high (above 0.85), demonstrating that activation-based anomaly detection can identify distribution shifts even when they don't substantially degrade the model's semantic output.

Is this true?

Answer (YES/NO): NO